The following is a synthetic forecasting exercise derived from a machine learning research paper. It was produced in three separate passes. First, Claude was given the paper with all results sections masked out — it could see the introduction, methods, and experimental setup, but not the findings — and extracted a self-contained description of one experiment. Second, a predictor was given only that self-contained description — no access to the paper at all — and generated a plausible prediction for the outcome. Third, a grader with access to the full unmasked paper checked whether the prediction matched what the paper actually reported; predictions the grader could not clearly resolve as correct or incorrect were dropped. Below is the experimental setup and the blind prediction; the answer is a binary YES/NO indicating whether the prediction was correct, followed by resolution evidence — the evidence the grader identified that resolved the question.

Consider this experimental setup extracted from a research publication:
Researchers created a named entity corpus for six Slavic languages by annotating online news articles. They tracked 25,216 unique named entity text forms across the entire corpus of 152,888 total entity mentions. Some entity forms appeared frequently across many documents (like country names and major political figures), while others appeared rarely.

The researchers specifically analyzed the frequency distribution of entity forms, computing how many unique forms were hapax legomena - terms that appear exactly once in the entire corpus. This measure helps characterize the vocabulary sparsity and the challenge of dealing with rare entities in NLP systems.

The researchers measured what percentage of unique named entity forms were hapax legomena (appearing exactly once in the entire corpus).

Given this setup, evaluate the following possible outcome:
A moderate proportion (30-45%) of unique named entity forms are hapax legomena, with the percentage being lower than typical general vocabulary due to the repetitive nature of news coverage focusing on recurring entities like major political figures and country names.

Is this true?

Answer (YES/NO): NO